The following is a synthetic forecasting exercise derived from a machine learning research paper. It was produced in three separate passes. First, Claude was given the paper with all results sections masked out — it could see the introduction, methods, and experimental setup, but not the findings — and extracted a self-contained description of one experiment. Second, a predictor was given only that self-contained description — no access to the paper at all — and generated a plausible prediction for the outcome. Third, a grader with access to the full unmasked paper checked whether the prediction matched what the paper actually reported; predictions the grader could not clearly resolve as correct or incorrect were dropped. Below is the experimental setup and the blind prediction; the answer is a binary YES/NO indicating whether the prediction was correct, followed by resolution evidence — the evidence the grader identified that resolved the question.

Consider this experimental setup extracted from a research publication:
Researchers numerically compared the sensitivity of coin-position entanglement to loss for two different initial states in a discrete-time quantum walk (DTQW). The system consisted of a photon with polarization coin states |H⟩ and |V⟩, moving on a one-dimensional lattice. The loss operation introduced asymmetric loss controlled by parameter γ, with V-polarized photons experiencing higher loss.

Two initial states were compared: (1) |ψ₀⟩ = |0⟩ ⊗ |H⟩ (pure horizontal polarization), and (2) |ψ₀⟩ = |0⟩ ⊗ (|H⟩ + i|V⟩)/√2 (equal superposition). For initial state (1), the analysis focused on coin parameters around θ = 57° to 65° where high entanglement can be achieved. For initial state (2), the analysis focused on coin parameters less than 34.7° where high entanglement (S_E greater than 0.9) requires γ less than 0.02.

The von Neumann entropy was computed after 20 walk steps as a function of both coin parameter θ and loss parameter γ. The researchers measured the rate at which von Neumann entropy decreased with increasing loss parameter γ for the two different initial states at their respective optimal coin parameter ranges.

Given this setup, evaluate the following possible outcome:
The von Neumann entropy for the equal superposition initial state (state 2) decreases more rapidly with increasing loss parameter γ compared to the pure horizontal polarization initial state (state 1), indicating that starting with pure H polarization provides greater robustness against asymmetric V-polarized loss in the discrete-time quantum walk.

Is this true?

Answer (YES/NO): YES